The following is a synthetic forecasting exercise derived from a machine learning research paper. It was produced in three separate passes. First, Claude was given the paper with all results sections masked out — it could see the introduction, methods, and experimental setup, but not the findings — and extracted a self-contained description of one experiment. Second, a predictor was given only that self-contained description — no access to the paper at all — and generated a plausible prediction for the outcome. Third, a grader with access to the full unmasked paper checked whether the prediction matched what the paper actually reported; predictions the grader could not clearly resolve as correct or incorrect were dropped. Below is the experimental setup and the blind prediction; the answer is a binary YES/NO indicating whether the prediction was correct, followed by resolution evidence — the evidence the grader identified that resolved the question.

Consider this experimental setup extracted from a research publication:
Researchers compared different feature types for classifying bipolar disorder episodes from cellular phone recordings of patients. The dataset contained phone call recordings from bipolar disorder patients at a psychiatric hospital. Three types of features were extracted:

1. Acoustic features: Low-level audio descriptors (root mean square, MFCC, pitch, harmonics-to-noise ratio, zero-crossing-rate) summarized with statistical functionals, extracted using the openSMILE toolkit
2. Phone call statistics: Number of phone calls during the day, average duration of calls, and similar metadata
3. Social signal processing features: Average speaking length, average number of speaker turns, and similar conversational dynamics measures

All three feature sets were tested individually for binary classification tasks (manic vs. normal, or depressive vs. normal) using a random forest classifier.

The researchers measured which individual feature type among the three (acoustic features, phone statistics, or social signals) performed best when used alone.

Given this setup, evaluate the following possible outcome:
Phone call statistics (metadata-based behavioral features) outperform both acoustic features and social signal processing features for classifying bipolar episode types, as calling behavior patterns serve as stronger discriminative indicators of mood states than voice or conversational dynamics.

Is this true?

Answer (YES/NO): NO